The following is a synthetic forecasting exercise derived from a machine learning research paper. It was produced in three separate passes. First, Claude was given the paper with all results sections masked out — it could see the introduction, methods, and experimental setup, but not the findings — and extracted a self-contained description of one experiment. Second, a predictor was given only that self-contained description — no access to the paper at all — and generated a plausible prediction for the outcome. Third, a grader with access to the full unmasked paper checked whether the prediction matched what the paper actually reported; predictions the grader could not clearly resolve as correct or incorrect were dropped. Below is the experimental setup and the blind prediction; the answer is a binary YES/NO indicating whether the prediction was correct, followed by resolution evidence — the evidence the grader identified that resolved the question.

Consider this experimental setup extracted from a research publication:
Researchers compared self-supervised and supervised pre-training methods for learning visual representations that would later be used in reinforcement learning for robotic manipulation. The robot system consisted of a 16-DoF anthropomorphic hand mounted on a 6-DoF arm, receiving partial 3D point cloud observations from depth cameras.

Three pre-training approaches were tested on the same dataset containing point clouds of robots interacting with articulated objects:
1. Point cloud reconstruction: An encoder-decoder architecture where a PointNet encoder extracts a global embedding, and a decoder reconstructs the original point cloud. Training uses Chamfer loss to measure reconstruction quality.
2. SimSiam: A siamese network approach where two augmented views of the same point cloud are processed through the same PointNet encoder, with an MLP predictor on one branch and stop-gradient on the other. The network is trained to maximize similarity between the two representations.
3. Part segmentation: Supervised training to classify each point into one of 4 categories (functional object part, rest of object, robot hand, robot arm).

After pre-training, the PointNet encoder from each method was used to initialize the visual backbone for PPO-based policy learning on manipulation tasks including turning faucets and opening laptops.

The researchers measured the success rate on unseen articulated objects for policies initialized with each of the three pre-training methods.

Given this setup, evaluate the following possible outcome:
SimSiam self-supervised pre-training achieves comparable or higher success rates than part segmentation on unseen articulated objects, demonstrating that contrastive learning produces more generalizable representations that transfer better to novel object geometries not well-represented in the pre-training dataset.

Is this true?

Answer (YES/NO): NO